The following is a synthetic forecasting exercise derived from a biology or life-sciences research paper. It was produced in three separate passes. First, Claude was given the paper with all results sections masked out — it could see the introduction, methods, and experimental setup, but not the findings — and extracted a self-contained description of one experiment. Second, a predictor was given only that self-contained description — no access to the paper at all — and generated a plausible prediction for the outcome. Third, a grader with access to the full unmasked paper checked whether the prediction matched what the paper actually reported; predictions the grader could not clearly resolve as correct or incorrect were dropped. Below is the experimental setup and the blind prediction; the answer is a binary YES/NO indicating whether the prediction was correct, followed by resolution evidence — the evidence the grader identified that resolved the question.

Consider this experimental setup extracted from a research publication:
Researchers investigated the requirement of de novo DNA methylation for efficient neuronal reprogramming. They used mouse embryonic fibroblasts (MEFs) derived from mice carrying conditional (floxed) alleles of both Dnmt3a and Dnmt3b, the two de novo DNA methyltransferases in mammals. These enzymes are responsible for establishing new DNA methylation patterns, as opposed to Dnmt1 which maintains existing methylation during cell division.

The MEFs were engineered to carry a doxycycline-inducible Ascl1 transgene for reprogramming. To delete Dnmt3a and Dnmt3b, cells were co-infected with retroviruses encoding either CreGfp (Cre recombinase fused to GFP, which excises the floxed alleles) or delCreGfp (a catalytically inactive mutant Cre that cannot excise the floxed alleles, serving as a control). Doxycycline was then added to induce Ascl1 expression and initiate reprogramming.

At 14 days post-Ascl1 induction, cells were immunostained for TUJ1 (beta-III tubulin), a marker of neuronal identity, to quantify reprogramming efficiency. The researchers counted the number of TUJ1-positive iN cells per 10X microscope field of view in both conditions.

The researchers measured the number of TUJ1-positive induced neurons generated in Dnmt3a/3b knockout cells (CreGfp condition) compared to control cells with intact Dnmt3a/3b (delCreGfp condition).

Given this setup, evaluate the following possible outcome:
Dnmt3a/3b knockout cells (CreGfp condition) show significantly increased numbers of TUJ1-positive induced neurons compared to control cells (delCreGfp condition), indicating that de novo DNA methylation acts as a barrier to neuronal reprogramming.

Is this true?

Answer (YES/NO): NO